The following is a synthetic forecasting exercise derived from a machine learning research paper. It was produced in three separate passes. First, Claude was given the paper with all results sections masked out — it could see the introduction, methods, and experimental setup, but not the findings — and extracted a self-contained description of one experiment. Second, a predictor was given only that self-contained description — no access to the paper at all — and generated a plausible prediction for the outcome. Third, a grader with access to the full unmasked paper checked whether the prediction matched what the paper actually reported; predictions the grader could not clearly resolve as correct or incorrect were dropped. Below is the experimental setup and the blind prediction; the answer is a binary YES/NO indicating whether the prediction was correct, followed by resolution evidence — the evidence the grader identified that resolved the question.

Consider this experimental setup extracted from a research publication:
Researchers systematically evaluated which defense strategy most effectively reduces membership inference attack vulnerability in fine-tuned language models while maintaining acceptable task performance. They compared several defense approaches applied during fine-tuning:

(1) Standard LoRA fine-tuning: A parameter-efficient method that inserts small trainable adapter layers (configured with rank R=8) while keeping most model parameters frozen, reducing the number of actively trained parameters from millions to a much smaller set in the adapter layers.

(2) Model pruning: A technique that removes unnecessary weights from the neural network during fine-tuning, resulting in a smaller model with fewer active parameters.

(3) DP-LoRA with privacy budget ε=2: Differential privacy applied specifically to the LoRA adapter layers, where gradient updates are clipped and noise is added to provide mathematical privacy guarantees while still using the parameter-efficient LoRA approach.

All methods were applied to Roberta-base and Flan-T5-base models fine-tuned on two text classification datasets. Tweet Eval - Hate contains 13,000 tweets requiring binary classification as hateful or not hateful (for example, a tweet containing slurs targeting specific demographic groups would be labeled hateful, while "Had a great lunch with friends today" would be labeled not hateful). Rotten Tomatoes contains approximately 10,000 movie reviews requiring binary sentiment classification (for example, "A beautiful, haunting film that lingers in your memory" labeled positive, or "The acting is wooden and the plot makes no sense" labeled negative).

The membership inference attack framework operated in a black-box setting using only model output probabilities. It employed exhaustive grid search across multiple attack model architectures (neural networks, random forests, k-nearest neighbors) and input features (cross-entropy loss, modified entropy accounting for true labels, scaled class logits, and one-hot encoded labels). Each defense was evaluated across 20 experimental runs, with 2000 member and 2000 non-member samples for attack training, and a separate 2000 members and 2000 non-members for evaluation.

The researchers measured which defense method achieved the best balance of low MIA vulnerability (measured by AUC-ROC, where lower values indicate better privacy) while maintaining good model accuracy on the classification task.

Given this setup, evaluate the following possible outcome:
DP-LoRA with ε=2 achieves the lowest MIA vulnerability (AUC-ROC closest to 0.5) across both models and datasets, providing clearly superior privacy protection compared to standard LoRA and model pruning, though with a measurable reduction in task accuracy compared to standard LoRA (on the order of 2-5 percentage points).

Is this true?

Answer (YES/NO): NO